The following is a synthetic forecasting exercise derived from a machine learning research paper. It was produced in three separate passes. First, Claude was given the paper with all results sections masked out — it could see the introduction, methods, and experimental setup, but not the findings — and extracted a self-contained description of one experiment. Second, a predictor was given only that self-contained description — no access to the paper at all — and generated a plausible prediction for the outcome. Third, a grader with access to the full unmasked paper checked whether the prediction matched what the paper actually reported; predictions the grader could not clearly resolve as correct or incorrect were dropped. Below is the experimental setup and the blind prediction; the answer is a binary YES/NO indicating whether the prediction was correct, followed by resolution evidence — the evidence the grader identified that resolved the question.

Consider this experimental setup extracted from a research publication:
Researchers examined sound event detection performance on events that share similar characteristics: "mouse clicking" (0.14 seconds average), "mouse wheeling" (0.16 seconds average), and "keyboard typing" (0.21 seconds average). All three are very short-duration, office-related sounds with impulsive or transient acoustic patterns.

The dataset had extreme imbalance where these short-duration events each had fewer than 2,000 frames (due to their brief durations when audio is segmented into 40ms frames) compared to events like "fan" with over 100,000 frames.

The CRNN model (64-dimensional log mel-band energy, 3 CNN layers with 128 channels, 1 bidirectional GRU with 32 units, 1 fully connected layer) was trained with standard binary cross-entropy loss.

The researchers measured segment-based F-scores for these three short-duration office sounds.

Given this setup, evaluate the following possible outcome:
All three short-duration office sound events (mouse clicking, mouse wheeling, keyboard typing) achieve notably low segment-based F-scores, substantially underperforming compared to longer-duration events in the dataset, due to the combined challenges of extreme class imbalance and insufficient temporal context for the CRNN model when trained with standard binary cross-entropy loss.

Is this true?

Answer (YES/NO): YES